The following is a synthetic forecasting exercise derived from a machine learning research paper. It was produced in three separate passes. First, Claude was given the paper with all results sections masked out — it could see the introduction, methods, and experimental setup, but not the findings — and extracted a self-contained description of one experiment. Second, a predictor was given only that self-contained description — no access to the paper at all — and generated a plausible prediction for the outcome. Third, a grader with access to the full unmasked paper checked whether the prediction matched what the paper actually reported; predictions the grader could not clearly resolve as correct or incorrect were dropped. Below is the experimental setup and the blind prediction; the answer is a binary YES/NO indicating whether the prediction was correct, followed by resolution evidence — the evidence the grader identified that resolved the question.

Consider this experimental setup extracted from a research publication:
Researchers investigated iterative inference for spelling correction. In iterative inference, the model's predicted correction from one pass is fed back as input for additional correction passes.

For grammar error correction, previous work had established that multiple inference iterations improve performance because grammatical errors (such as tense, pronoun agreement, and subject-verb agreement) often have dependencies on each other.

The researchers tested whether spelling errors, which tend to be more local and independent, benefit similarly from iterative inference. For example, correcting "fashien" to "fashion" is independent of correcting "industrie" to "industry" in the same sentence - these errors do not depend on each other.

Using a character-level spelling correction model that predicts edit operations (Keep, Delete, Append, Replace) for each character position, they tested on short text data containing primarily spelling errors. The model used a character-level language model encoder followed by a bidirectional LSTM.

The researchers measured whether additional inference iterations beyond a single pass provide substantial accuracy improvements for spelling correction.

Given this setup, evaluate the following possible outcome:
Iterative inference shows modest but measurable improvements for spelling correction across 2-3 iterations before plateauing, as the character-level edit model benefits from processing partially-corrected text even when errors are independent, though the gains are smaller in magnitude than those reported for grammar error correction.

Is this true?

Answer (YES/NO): NO